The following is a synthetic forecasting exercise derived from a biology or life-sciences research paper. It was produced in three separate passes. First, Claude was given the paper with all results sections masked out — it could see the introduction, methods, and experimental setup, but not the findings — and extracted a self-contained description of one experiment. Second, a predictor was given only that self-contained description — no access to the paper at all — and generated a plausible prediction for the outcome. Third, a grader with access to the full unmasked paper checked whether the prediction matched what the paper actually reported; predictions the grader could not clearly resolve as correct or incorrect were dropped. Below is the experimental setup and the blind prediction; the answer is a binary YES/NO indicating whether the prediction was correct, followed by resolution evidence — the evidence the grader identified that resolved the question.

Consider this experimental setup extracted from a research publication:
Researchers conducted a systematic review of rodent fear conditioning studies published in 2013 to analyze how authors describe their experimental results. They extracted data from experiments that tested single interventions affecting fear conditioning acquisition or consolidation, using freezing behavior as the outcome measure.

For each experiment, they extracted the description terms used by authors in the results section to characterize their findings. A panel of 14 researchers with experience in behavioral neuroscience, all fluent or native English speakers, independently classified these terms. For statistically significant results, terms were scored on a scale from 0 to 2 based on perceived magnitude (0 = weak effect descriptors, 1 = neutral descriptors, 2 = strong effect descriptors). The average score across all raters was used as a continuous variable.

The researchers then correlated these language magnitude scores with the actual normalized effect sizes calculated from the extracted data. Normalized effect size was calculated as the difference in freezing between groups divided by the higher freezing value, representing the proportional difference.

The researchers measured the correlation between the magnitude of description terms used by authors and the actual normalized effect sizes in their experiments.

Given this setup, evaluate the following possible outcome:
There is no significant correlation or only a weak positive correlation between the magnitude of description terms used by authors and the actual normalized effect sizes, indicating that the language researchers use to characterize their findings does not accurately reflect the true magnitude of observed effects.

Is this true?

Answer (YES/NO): YES